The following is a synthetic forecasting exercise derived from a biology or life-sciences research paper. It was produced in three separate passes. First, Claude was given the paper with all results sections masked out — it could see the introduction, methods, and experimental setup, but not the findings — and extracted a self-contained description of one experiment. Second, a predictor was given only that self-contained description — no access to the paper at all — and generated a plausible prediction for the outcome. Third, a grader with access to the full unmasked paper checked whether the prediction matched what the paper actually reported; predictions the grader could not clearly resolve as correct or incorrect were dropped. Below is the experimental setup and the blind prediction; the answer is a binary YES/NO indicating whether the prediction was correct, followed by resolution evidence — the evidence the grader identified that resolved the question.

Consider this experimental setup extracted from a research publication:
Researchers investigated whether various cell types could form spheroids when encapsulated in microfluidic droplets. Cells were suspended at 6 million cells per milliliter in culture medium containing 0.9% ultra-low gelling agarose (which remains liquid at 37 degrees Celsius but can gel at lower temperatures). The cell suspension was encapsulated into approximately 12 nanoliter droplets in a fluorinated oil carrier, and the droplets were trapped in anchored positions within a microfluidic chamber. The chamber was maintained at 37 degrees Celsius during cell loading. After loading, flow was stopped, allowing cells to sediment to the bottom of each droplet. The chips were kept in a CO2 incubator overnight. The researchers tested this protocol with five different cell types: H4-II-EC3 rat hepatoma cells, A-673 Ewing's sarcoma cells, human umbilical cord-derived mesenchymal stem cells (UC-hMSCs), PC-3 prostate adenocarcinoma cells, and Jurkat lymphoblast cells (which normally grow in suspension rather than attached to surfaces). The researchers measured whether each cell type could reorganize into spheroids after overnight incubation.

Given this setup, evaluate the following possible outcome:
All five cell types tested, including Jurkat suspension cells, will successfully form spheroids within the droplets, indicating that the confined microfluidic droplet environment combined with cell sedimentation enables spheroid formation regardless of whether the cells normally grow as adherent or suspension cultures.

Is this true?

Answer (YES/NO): NO